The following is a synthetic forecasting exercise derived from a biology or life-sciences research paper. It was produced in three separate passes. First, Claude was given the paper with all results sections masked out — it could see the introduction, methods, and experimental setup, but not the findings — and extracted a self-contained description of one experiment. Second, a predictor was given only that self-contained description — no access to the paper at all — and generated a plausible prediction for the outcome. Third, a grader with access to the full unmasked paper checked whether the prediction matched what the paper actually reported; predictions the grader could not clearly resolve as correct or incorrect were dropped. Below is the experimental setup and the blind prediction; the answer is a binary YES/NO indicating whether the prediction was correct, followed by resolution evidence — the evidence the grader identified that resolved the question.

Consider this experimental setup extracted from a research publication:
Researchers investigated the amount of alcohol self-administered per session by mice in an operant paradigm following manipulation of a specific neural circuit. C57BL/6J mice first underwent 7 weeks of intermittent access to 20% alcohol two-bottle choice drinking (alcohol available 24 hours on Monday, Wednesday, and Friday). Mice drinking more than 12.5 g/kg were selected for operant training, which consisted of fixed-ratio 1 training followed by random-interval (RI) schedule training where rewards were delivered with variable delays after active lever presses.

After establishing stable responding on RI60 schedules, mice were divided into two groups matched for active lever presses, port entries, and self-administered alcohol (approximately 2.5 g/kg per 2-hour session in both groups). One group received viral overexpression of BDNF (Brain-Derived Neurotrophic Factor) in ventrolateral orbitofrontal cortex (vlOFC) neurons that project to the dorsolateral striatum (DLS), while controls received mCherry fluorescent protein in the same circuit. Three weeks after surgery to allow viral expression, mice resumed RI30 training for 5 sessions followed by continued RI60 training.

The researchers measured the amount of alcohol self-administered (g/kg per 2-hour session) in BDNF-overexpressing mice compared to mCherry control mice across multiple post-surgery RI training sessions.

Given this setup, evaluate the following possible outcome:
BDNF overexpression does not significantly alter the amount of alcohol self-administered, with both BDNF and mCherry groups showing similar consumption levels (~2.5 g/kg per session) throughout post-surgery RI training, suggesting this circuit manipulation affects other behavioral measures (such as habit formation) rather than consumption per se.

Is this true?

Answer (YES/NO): NO